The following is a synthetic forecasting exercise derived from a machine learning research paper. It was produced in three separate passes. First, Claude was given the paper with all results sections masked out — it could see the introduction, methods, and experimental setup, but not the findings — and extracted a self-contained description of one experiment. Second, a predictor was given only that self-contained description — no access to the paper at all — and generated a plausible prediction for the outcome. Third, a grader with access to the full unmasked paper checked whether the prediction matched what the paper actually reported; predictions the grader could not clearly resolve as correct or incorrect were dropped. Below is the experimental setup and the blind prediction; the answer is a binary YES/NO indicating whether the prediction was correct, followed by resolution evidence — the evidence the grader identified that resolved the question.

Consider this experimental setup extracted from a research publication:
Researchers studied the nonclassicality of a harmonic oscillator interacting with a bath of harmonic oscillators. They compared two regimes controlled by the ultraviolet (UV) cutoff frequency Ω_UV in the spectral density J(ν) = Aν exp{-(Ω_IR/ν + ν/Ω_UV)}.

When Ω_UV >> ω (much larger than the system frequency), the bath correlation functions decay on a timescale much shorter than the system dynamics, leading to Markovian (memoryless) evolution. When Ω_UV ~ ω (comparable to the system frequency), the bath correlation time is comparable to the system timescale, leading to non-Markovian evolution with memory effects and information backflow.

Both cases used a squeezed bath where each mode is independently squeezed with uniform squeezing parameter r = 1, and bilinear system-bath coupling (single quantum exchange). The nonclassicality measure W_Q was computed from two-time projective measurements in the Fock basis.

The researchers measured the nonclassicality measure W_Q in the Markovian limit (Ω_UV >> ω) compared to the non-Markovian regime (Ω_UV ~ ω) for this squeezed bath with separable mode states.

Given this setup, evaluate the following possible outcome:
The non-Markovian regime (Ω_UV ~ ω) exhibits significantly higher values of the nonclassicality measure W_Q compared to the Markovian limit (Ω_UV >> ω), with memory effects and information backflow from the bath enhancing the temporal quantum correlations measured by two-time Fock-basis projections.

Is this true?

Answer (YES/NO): YES